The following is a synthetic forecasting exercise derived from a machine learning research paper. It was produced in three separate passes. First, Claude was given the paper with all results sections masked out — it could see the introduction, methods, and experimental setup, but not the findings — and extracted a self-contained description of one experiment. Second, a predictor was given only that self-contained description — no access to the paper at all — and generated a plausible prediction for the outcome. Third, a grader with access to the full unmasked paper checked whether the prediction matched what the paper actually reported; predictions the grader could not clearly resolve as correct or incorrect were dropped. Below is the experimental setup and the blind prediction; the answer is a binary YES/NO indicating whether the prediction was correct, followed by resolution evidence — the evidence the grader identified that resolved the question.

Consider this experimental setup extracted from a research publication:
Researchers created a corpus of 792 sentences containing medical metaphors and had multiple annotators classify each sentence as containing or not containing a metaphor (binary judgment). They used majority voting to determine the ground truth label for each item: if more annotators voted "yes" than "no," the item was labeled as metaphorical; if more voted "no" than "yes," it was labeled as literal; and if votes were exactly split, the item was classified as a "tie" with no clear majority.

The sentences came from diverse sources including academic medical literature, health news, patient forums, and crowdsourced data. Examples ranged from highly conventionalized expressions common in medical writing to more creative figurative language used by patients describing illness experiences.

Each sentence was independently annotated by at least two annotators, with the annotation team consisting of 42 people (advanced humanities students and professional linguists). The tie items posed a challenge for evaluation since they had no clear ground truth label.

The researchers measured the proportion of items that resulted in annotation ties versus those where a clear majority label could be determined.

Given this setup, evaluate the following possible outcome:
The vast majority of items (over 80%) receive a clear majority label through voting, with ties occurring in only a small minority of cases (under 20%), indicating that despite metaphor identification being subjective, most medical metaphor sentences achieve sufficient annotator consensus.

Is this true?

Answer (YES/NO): YES